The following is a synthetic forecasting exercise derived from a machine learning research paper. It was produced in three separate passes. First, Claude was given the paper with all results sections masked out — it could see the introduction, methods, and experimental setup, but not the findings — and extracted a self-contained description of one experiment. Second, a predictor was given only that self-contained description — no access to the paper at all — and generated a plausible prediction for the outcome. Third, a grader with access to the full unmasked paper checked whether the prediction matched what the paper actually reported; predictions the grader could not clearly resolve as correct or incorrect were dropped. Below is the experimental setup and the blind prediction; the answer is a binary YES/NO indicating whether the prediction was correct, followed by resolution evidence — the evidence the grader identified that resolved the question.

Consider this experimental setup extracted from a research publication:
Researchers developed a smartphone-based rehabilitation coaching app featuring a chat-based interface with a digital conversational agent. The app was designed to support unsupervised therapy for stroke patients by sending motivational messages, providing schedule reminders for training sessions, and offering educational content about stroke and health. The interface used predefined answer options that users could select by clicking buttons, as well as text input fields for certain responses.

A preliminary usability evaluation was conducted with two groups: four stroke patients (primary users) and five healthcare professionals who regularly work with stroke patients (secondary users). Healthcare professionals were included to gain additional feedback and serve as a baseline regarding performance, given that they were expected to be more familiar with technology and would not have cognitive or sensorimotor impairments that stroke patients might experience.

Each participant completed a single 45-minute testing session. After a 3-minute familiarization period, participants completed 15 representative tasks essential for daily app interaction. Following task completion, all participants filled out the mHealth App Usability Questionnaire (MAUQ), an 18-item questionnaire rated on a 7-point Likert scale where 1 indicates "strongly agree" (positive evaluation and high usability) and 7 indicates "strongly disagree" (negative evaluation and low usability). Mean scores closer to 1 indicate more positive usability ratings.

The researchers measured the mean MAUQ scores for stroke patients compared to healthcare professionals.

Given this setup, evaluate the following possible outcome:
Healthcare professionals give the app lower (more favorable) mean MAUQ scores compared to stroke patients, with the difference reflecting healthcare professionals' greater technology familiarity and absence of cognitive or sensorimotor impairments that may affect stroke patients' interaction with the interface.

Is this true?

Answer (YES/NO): NO